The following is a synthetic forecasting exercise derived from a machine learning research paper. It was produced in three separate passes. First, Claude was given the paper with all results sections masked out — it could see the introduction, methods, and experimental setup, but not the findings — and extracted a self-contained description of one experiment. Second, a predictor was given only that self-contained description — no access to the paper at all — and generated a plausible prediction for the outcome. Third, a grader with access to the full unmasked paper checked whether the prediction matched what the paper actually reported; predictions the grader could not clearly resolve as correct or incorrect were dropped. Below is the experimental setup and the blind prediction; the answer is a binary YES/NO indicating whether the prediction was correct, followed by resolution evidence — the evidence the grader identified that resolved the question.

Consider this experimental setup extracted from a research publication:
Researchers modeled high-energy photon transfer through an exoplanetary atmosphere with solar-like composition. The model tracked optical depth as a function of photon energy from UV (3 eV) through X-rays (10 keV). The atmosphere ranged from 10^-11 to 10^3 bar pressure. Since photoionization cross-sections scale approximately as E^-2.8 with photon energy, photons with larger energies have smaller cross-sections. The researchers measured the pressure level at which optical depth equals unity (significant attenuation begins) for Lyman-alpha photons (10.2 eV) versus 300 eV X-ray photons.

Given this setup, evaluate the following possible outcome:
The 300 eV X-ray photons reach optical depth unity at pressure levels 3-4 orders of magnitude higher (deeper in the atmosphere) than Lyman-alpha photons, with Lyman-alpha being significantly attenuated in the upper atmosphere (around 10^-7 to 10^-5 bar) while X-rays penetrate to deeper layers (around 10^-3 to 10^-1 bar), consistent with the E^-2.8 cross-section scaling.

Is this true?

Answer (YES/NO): YES